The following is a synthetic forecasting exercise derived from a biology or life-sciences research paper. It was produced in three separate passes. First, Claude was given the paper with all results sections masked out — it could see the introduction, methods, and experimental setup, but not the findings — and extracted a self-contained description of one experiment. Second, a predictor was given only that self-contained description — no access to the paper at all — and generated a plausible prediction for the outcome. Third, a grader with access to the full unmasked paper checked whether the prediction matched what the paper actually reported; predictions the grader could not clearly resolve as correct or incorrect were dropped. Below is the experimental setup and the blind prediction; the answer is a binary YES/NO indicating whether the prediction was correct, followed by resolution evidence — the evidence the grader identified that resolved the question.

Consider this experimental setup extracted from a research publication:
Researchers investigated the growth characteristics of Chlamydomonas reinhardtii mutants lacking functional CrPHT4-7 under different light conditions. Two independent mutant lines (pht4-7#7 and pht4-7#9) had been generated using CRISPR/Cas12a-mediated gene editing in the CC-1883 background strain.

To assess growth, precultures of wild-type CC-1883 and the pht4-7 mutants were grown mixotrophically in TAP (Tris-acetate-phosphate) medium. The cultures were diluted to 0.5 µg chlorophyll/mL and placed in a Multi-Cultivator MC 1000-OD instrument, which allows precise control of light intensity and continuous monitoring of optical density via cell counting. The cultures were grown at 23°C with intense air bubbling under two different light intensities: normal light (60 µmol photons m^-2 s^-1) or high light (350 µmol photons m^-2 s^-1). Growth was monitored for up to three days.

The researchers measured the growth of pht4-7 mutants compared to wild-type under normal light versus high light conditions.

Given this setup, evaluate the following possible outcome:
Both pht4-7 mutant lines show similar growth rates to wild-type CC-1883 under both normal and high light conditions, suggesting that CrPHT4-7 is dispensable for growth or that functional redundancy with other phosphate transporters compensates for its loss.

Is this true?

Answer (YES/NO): NO